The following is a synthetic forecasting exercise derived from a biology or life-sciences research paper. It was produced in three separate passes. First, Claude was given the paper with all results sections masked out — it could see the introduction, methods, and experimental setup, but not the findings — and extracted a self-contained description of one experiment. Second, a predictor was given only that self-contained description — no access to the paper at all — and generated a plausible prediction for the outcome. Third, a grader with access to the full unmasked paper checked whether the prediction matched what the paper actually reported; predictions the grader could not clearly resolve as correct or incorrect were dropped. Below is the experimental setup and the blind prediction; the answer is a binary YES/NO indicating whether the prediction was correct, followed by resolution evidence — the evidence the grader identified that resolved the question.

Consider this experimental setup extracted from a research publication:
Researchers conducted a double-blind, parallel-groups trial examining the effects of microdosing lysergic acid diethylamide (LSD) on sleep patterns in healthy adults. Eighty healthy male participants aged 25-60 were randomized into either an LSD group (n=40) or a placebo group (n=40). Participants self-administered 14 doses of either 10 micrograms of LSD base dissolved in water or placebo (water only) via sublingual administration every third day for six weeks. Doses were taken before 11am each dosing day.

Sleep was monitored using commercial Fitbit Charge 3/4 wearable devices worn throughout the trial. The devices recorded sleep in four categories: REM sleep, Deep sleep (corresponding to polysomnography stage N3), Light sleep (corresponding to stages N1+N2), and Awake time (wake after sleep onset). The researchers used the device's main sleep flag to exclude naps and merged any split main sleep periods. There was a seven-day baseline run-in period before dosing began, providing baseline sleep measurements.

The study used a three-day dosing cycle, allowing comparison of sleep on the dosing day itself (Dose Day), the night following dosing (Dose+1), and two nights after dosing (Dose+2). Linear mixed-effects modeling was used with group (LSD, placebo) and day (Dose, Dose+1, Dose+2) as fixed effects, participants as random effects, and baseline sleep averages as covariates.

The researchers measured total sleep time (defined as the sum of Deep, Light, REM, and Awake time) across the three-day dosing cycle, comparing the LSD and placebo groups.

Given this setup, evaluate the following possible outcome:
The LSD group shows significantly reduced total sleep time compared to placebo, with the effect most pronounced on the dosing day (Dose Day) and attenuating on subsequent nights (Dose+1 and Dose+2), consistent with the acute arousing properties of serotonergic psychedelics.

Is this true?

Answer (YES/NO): NO